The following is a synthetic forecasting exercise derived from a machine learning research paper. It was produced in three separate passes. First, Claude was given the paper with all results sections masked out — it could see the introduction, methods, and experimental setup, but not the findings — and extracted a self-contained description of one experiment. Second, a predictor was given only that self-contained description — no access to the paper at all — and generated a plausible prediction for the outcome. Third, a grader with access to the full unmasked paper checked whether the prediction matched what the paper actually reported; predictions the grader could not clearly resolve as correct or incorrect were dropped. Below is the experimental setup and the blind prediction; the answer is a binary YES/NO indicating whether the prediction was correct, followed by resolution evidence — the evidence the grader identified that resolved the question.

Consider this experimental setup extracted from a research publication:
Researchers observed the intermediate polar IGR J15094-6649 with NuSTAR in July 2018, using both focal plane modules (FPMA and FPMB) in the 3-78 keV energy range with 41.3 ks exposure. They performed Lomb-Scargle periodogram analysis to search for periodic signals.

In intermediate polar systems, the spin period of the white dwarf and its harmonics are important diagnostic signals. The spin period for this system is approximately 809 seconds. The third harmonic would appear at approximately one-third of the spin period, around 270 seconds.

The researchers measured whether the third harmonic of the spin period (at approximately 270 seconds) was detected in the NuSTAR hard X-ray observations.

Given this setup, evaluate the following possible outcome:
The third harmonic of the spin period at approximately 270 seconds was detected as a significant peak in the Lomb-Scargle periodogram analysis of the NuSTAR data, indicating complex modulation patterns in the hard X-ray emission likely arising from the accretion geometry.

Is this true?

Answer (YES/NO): YES